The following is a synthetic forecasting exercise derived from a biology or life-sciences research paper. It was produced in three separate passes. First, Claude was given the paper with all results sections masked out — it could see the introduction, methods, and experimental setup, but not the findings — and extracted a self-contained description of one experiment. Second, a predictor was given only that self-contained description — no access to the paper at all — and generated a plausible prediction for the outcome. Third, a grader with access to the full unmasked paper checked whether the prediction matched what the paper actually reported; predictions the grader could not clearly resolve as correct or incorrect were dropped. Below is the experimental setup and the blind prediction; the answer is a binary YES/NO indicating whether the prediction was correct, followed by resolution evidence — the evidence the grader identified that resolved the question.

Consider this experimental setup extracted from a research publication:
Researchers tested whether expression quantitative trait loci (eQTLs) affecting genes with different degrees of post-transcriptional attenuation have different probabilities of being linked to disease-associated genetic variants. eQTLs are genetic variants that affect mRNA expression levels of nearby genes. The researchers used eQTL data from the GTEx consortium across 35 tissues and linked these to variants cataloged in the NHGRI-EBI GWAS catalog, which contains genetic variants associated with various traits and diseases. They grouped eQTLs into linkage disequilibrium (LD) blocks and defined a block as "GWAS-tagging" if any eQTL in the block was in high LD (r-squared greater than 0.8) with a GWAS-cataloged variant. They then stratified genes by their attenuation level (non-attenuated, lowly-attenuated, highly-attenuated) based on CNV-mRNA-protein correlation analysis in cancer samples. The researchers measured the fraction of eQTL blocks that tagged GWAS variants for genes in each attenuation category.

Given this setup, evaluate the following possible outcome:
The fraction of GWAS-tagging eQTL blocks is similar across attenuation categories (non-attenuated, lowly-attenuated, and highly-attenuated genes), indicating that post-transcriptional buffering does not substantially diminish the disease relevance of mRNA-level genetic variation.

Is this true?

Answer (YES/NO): NO